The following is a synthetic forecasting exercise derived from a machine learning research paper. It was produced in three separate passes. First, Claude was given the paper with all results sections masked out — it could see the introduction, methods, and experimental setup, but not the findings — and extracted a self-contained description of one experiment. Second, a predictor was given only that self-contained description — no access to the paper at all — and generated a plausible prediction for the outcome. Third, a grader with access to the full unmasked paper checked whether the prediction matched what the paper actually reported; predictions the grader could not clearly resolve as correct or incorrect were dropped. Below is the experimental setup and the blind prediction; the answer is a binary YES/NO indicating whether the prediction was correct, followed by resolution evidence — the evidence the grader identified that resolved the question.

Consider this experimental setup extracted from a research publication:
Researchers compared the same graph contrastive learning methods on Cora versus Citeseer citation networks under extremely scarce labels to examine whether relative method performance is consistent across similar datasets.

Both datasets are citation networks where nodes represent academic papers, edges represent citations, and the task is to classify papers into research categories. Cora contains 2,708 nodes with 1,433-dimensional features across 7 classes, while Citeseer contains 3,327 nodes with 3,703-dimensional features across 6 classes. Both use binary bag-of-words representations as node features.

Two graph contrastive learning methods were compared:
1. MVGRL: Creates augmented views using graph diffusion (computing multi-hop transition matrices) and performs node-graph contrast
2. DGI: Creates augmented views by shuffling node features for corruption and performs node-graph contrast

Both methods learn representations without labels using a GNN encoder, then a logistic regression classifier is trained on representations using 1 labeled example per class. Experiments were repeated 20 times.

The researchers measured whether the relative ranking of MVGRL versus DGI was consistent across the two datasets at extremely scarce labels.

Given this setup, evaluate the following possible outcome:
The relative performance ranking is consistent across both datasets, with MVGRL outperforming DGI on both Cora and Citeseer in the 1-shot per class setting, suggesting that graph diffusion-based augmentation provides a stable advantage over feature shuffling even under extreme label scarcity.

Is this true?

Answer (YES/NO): NO